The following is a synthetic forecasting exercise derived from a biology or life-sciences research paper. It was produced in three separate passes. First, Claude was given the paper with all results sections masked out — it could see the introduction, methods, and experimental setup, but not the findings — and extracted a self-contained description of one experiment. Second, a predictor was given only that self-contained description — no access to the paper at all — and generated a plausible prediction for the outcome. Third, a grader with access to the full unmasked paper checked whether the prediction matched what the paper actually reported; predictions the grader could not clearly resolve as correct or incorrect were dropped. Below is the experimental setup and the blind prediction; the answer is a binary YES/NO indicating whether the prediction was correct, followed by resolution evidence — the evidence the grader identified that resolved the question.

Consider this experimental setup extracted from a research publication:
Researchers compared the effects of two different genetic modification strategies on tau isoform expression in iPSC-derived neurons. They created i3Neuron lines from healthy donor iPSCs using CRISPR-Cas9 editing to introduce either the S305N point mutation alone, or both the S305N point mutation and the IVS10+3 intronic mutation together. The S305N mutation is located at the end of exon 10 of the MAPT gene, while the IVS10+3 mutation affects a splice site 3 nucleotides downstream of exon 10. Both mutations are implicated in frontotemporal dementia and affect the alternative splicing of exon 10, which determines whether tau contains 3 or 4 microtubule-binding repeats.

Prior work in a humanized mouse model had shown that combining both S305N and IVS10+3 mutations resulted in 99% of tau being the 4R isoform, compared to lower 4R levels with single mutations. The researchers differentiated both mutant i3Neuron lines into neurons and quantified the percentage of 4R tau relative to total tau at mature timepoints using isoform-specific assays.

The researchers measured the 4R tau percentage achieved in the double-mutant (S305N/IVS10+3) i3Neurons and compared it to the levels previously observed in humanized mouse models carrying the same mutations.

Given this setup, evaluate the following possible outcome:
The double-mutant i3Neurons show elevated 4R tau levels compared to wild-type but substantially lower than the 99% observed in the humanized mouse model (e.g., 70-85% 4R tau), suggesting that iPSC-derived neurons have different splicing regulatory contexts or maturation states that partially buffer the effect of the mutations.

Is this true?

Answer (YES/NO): NO